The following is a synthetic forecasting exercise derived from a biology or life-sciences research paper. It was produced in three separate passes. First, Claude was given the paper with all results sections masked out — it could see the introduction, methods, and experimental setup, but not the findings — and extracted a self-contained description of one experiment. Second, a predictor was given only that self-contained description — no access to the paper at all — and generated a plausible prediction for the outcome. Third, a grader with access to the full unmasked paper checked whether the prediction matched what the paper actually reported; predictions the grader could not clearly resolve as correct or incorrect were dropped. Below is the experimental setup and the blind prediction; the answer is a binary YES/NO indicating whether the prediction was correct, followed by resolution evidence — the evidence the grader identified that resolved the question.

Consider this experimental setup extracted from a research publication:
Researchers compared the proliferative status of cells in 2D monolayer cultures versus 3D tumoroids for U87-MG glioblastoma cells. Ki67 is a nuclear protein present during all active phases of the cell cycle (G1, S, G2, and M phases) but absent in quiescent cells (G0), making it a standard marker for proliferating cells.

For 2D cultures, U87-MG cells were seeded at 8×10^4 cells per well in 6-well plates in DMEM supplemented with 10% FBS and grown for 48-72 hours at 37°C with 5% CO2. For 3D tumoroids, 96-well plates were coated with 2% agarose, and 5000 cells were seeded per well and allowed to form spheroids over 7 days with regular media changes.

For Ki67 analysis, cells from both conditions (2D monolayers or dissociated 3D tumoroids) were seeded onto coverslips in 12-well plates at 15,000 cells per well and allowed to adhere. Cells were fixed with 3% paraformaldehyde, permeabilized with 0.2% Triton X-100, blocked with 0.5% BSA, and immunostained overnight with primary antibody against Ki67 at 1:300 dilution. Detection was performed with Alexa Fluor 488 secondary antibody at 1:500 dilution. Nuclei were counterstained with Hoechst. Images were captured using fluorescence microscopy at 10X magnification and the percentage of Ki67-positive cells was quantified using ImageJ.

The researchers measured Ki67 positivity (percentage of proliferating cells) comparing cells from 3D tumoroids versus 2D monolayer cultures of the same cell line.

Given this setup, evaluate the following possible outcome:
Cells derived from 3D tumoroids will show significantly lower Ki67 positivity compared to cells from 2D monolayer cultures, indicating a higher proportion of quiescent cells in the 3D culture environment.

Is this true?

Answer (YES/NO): NO